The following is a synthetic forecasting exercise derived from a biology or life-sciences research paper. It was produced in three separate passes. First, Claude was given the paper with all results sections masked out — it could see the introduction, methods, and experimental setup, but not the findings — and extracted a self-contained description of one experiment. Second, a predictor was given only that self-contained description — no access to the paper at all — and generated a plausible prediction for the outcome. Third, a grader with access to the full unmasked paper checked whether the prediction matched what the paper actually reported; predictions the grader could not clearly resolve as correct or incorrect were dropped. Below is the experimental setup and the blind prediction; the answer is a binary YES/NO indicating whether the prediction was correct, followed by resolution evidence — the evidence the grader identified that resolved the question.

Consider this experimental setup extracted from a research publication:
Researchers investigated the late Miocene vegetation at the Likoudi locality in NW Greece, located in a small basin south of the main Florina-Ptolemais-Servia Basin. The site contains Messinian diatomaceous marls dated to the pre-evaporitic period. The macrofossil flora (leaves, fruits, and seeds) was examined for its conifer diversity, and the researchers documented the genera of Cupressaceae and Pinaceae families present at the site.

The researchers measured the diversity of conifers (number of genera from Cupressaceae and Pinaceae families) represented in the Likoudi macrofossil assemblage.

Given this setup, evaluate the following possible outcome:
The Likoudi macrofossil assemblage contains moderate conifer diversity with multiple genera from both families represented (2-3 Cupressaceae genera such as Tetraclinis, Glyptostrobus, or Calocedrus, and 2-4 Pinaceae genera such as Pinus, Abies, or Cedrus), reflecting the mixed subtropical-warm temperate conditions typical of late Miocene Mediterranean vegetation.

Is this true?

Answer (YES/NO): NO